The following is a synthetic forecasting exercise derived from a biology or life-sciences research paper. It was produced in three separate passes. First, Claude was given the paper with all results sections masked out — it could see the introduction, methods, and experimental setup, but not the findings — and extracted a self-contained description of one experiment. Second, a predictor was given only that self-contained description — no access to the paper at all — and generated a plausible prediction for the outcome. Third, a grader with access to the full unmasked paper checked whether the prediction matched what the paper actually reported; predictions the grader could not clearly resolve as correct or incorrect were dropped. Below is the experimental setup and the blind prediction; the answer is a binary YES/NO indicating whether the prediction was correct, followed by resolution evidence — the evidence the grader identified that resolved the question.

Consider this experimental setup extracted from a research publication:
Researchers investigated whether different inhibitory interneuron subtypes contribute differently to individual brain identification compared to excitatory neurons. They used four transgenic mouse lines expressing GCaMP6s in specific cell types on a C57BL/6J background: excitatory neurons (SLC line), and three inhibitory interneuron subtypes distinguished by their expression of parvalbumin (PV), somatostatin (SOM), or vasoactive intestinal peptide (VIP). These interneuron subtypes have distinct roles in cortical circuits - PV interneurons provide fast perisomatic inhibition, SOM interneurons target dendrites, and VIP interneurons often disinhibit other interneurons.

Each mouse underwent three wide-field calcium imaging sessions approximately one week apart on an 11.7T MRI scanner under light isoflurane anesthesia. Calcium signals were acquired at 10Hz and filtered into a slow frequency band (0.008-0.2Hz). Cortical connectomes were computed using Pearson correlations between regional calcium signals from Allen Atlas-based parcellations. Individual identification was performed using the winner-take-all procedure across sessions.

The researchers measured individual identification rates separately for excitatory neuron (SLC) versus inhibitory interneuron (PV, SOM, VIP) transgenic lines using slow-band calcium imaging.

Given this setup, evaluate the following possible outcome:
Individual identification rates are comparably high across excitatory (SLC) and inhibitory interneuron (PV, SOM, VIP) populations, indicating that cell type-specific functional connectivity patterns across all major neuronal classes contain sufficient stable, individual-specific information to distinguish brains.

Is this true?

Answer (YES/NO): NO